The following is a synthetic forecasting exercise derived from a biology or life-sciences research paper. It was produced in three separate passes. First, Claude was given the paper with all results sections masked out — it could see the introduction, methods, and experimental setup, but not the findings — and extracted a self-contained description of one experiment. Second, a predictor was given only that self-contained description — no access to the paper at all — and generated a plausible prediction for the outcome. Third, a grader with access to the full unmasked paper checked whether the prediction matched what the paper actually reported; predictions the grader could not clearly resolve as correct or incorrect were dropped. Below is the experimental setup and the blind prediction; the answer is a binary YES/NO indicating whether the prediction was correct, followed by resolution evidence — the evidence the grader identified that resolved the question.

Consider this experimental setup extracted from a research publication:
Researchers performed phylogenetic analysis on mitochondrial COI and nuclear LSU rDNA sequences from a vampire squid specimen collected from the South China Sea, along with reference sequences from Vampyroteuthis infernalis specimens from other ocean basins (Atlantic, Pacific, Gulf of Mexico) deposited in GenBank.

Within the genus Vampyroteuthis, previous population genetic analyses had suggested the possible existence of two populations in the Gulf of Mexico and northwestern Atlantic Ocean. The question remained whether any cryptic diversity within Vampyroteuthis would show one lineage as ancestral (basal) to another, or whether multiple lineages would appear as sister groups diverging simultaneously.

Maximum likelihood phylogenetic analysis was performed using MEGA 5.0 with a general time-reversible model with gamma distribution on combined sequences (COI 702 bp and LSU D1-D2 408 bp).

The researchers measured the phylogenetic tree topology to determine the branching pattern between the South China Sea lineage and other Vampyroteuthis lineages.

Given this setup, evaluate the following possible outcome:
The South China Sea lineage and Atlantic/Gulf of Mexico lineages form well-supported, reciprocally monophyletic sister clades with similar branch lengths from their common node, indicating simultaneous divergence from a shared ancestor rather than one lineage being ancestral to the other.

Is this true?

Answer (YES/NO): NO